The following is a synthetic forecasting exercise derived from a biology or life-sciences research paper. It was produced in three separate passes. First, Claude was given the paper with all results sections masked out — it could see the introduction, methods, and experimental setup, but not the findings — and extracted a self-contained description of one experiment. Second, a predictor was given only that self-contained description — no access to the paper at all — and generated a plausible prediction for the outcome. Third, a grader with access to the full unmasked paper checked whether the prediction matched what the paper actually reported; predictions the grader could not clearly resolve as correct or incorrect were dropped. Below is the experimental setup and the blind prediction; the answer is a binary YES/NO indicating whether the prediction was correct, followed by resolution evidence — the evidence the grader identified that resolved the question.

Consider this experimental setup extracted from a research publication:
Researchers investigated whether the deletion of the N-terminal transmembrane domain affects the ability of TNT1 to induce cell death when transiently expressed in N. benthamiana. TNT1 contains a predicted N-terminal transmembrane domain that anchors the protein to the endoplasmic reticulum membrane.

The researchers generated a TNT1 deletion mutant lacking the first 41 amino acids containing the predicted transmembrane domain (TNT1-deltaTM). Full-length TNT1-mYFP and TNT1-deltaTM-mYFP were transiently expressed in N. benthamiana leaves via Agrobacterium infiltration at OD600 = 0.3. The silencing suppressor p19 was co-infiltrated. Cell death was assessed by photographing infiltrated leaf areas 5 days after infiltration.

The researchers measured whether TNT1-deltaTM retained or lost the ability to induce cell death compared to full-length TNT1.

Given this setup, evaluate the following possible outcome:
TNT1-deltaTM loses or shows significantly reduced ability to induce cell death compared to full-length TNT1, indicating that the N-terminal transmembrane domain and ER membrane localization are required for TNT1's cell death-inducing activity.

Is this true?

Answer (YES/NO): YES